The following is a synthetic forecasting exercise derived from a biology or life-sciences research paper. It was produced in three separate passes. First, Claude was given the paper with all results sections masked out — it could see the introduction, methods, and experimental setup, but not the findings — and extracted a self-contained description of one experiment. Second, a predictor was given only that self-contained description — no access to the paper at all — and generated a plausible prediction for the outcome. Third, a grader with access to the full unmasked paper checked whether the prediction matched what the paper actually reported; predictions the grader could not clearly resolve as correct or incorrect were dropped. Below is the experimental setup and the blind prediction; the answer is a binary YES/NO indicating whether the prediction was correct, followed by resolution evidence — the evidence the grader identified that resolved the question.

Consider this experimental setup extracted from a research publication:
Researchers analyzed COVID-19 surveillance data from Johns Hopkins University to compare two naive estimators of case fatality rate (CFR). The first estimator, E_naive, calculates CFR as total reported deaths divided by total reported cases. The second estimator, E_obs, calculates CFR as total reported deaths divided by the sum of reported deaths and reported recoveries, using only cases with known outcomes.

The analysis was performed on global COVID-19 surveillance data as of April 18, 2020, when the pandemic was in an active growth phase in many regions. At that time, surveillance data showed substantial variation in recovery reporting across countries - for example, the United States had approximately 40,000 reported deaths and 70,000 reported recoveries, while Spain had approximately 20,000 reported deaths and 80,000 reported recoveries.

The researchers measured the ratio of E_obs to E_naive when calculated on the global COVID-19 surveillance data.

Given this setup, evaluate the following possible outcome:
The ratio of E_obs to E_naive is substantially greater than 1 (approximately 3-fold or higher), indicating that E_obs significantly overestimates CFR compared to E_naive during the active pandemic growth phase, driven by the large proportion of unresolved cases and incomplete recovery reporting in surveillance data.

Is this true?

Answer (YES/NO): YES